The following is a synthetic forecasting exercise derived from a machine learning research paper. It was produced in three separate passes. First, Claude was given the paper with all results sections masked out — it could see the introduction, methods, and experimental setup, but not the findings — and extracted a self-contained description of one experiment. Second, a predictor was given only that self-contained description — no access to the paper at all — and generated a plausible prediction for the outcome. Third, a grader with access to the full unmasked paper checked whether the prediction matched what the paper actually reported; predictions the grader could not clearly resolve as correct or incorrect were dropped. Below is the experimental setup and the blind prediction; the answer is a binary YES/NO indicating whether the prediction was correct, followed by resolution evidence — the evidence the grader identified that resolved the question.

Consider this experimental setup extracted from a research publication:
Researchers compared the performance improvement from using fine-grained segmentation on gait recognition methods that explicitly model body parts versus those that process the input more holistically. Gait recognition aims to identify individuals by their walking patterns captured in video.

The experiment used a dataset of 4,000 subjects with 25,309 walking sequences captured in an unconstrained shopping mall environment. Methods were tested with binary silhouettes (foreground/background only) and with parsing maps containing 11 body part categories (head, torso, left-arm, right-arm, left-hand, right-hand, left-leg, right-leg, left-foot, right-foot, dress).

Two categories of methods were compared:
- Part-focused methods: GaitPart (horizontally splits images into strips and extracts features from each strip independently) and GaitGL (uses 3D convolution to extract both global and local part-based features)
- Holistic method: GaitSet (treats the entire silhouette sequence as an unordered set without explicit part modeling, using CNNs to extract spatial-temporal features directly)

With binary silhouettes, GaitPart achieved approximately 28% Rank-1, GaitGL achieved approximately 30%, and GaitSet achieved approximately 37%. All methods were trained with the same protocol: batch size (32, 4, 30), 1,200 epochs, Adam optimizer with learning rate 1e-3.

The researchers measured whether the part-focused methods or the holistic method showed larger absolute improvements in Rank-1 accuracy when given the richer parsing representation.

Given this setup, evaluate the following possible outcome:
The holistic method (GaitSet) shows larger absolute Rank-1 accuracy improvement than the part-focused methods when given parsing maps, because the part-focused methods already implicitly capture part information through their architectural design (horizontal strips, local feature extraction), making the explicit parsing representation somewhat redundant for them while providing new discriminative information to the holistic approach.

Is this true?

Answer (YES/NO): YES